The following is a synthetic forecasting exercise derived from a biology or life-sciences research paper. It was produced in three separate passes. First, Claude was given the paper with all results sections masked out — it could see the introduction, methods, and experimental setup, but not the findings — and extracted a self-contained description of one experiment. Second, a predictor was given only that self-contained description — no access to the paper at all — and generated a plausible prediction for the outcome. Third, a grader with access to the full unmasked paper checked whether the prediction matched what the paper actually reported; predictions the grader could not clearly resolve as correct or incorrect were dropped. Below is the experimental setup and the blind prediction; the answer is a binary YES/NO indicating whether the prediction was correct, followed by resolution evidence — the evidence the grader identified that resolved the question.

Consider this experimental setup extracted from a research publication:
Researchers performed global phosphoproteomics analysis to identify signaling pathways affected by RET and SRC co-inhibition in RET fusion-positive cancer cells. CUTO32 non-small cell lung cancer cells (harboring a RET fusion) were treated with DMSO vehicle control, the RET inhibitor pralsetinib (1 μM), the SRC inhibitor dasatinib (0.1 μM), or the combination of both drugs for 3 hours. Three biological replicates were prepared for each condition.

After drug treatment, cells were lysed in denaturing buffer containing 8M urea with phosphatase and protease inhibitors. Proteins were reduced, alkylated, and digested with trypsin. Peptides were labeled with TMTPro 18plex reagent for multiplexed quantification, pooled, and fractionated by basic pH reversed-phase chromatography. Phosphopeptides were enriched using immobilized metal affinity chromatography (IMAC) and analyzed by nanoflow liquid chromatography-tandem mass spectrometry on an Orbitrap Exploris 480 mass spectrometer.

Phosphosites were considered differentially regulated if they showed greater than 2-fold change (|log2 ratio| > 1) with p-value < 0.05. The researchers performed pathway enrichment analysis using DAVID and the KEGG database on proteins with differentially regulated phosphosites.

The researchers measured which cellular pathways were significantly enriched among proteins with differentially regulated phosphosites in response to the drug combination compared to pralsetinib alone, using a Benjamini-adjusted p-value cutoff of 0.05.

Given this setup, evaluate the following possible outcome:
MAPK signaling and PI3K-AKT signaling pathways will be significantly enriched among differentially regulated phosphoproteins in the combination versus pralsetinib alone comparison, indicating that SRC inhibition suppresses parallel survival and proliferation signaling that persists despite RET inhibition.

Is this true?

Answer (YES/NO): NO